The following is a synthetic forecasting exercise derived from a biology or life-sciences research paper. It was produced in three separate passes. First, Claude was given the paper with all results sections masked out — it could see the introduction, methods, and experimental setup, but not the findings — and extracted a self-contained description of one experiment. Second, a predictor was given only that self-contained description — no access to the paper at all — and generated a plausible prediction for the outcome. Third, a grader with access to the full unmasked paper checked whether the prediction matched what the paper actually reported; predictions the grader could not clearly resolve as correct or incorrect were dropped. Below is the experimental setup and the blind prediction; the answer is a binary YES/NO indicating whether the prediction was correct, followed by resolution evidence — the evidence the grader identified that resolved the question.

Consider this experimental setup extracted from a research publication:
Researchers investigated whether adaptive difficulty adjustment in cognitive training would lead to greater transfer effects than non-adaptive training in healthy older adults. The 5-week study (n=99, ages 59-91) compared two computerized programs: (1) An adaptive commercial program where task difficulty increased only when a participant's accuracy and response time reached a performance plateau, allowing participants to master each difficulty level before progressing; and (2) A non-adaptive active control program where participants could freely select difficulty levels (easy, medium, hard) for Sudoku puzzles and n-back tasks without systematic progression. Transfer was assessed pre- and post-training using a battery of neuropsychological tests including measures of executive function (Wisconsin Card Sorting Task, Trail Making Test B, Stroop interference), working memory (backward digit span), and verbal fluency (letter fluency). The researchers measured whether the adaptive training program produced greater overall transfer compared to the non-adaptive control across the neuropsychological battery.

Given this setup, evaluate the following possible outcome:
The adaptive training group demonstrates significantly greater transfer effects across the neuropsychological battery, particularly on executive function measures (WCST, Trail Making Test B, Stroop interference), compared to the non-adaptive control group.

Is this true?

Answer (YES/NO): NO